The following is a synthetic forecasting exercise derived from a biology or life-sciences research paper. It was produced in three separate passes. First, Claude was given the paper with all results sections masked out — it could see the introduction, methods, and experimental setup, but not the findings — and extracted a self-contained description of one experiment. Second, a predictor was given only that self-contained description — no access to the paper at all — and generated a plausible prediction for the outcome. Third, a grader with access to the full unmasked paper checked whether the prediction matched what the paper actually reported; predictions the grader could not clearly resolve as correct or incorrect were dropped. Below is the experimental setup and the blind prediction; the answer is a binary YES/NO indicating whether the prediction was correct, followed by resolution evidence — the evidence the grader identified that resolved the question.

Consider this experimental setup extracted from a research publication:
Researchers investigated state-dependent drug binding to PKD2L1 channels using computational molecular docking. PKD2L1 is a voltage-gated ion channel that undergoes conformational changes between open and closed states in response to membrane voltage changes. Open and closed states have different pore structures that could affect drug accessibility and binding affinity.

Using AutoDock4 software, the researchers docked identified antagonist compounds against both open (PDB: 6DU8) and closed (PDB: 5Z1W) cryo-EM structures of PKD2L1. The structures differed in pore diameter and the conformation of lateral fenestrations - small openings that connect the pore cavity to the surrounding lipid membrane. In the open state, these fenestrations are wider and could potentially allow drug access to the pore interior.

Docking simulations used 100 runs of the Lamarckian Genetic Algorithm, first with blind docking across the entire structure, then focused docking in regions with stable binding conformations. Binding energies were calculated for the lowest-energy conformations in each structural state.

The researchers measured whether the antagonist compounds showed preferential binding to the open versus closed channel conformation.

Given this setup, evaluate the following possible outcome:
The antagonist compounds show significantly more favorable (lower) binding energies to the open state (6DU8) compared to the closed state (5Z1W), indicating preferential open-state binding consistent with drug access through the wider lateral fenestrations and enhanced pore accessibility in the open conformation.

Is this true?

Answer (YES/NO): NO